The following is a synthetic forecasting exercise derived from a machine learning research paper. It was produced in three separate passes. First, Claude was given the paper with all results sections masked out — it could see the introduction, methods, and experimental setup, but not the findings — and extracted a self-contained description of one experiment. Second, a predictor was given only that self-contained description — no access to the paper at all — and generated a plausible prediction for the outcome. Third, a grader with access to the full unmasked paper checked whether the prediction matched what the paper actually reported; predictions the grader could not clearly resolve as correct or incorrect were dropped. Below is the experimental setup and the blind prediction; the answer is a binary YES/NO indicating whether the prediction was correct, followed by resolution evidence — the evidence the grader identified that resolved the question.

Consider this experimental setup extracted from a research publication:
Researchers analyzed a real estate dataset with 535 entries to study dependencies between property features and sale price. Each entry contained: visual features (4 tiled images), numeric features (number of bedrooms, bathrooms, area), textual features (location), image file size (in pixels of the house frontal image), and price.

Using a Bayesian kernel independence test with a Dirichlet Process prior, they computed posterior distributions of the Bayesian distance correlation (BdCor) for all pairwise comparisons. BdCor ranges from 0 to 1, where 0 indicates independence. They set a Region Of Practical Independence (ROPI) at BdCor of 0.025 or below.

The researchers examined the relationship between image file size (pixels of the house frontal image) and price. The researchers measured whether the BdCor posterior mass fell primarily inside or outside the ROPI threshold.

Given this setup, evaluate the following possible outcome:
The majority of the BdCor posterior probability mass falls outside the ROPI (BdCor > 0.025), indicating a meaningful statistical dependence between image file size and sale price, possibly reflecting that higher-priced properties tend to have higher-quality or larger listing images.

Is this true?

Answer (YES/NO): NO